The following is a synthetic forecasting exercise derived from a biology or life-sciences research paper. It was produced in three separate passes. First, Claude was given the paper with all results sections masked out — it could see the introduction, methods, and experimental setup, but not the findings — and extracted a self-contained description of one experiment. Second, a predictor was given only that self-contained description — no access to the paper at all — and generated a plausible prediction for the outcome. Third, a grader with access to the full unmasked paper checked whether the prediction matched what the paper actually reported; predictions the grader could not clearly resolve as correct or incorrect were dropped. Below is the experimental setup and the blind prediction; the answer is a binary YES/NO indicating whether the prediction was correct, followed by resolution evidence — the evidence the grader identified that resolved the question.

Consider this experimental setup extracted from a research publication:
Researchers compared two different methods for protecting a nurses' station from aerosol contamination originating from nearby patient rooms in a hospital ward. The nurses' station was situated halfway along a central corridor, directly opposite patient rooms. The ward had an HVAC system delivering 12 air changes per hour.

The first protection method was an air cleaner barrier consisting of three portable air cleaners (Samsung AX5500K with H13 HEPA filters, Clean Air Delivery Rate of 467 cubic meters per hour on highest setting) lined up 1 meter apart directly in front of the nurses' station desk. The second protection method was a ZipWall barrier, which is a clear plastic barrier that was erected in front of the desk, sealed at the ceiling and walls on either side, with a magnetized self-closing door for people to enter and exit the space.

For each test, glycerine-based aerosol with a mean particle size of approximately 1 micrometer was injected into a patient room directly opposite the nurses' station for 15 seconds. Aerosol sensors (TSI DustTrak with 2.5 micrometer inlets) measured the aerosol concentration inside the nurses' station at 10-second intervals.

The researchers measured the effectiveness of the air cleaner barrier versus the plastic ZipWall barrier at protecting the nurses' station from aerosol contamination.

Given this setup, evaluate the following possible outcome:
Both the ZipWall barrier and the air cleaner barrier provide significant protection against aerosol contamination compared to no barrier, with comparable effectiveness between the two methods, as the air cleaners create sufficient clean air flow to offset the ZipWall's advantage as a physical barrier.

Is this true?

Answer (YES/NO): YES